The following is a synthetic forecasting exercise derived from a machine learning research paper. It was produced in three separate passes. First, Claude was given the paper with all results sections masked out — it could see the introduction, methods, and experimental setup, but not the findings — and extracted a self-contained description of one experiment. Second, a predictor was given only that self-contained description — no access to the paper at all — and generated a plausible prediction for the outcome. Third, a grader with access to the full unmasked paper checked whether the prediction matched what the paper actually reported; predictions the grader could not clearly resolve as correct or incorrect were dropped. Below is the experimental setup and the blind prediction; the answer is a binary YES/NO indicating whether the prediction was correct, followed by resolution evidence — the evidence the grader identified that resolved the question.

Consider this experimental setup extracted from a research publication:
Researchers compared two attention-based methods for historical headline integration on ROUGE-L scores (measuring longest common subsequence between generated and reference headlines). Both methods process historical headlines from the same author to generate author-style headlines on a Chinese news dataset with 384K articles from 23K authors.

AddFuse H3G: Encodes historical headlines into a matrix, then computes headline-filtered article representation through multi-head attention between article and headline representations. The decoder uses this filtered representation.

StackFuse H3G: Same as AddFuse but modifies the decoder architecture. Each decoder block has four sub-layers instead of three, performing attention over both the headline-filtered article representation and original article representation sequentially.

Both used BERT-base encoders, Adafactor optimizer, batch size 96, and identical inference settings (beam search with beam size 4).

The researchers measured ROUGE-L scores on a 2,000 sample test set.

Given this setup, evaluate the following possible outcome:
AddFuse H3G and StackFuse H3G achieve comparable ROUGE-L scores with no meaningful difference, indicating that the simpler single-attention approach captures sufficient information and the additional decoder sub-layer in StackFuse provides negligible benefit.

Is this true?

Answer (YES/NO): NO